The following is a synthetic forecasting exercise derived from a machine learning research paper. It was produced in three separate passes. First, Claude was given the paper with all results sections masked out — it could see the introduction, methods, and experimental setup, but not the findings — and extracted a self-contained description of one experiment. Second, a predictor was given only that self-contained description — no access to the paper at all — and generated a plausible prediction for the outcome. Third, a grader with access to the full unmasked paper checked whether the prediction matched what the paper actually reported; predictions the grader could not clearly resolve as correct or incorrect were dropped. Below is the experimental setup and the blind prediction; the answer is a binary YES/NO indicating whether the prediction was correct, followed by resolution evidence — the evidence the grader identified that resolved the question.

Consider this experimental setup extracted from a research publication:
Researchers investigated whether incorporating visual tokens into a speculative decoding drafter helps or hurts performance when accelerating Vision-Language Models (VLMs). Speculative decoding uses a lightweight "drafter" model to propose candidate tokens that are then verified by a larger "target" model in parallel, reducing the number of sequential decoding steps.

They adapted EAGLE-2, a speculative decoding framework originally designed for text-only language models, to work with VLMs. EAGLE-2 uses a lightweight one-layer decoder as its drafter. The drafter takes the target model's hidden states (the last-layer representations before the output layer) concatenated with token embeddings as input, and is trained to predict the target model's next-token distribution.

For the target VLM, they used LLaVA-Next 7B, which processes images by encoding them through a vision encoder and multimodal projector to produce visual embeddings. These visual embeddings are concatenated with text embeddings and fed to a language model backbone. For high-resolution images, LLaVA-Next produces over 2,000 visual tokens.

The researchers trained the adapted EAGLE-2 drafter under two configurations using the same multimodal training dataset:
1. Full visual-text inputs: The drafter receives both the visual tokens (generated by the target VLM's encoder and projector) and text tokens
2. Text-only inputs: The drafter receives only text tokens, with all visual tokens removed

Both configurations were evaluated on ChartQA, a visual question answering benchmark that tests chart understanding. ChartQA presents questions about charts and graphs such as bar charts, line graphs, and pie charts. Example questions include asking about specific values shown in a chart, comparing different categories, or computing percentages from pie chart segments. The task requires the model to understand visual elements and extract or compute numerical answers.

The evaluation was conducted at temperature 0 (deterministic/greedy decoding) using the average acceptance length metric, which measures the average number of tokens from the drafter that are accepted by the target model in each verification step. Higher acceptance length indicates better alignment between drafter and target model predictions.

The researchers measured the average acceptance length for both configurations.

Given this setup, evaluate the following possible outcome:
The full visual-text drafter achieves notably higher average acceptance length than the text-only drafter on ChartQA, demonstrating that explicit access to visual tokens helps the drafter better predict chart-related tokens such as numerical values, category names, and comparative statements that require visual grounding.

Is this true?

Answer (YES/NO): NO